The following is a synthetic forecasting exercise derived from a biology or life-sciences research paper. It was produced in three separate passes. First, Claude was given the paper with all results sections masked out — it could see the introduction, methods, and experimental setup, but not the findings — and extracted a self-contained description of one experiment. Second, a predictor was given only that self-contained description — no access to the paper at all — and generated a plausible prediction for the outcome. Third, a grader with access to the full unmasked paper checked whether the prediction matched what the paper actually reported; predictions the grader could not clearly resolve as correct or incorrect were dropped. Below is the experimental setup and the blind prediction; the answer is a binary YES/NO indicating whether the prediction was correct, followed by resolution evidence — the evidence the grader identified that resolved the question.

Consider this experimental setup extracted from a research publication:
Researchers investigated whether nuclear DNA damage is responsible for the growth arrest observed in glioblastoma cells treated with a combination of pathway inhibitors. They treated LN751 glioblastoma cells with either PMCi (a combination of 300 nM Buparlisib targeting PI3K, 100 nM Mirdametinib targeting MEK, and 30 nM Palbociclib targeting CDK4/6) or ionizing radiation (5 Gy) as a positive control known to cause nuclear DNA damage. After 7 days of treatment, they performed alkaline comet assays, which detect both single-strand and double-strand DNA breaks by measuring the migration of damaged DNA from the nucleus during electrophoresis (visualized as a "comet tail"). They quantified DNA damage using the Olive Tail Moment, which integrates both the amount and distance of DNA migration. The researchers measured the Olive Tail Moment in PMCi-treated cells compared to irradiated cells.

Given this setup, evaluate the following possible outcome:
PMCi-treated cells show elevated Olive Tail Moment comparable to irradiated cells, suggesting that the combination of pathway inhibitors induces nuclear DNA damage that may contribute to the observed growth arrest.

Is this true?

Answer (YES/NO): NO